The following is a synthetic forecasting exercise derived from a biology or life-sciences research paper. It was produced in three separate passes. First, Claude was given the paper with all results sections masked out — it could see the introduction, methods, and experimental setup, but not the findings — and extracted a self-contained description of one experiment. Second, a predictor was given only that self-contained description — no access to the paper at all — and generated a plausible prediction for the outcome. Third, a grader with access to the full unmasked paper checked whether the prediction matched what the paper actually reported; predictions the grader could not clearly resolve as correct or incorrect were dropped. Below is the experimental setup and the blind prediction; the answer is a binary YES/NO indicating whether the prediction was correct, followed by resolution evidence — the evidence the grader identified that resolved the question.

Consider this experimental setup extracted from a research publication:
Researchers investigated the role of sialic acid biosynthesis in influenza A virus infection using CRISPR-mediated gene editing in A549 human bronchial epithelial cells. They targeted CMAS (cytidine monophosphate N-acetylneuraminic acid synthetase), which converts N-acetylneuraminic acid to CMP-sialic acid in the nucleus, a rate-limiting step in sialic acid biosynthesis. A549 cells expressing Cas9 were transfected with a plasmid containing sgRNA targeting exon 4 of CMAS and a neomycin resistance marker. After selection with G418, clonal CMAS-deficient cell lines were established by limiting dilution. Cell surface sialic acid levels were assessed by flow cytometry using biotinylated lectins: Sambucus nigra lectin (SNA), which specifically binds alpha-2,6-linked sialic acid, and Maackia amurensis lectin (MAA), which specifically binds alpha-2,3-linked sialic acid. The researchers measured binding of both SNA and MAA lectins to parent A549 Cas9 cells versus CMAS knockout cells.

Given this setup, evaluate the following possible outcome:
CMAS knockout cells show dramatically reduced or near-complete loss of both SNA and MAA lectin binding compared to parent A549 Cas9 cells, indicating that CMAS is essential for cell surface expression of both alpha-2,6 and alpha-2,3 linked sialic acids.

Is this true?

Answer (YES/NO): YES